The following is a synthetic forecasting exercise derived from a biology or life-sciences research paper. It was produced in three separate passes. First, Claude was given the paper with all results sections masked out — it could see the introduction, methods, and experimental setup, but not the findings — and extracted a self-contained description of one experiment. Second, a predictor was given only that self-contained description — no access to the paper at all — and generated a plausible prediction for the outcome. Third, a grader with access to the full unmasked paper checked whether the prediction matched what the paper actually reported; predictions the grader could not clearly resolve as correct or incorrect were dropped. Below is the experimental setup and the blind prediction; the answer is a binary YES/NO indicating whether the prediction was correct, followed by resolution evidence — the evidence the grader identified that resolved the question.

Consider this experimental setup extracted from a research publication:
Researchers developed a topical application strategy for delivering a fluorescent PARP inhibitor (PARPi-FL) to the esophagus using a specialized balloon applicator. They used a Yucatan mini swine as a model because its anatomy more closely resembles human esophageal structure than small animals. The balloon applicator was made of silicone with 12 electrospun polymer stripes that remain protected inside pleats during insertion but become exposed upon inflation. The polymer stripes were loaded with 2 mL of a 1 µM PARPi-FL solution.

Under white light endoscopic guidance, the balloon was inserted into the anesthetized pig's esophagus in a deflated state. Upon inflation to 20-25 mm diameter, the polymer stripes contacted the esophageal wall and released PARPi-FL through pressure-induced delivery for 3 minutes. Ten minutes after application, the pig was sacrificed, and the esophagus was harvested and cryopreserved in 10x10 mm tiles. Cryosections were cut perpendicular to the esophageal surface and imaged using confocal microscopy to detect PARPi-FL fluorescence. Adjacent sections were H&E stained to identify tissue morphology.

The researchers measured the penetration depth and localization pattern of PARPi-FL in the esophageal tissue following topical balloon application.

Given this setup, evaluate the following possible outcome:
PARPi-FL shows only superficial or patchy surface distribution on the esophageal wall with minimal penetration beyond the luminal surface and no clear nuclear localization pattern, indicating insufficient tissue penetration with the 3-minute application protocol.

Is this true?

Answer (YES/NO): NO